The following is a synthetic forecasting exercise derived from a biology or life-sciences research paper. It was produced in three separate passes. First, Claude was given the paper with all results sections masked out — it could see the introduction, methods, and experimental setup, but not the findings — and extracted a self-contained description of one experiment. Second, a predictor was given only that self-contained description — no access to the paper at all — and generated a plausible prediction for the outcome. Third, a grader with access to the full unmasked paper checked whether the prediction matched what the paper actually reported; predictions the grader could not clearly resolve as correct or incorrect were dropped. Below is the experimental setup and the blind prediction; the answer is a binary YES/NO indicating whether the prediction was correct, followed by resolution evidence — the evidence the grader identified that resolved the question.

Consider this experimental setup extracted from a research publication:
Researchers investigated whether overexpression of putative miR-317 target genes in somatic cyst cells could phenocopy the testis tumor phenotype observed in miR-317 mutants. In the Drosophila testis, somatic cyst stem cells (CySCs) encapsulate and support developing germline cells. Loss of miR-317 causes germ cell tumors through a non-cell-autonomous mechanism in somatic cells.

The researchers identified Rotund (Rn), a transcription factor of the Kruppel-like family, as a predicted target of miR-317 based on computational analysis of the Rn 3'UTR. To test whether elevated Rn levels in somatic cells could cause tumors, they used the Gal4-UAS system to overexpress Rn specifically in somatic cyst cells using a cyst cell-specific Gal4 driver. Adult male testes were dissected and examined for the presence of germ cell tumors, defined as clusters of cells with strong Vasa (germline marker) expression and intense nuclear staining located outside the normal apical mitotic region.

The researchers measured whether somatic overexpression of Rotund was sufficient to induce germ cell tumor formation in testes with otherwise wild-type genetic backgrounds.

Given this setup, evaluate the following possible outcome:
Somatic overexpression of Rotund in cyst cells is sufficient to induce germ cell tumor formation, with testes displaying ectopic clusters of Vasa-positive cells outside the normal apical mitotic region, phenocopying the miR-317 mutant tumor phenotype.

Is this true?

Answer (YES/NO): YES